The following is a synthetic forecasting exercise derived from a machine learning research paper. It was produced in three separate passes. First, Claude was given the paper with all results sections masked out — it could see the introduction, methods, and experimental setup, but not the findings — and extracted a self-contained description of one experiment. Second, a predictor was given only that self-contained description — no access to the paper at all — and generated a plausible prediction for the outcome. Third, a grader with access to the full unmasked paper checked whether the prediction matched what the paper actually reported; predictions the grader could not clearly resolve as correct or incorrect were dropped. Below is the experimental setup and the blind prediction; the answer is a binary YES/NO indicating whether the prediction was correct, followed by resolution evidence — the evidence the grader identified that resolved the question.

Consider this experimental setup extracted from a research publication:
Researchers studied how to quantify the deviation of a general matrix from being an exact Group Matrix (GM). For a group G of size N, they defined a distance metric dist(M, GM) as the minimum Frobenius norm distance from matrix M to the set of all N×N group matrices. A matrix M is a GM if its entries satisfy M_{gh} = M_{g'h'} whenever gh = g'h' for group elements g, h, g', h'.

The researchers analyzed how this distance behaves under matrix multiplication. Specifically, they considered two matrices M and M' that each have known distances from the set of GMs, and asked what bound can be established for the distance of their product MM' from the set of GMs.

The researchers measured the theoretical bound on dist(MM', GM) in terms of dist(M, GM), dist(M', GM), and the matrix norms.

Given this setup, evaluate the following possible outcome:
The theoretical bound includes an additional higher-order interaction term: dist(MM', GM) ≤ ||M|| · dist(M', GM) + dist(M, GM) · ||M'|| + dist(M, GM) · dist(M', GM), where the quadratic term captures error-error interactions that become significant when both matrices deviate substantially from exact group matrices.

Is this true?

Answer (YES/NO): NO